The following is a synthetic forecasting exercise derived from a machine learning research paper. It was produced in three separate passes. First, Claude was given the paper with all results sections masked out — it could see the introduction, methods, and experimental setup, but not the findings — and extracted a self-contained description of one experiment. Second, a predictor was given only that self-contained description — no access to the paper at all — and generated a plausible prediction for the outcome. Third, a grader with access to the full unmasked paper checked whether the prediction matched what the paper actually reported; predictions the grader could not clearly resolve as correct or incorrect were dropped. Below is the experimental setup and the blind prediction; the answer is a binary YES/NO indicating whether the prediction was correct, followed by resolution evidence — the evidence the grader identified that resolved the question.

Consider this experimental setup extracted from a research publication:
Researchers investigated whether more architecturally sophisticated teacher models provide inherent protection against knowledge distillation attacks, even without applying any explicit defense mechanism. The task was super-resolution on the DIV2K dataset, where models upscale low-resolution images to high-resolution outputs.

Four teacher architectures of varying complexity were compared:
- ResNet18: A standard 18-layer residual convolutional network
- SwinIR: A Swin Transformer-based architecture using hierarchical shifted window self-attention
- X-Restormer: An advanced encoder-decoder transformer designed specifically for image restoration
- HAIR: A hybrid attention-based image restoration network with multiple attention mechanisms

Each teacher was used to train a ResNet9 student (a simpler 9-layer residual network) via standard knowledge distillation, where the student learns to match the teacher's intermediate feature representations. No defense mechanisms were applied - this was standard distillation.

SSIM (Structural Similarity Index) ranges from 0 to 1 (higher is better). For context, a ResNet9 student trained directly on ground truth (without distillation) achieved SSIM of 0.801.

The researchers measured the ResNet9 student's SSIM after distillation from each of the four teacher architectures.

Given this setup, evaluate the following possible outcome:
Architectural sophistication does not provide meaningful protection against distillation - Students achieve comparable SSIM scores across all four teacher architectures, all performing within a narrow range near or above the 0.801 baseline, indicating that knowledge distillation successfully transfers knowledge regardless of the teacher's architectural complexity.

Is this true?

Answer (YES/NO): NO